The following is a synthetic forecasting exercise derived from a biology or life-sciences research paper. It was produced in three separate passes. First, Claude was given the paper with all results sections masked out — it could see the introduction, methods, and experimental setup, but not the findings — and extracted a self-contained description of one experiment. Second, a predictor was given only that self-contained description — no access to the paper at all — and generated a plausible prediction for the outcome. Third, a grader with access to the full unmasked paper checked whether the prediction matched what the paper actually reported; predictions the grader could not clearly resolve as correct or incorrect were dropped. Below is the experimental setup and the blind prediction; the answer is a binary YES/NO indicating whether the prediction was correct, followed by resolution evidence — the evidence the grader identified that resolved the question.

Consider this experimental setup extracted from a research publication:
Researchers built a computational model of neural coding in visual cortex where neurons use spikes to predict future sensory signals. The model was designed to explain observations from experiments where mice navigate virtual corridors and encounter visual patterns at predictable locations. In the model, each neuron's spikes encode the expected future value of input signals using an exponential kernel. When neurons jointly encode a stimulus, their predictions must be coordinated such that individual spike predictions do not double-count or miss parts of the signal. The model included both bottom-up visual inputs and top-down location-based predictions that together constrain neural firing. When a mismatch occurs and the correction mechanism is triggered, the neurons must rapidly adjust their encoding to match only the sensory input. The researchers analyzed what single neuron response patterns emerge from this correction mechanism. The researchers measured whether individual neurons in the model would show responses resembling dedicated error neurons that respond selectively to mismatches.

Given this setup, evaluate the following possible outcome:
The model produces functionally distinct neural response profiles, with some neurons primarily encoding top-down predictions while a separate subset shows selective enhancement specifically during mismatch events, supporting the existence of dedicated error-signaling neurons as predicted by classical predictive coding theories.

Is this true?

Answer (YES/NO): NO